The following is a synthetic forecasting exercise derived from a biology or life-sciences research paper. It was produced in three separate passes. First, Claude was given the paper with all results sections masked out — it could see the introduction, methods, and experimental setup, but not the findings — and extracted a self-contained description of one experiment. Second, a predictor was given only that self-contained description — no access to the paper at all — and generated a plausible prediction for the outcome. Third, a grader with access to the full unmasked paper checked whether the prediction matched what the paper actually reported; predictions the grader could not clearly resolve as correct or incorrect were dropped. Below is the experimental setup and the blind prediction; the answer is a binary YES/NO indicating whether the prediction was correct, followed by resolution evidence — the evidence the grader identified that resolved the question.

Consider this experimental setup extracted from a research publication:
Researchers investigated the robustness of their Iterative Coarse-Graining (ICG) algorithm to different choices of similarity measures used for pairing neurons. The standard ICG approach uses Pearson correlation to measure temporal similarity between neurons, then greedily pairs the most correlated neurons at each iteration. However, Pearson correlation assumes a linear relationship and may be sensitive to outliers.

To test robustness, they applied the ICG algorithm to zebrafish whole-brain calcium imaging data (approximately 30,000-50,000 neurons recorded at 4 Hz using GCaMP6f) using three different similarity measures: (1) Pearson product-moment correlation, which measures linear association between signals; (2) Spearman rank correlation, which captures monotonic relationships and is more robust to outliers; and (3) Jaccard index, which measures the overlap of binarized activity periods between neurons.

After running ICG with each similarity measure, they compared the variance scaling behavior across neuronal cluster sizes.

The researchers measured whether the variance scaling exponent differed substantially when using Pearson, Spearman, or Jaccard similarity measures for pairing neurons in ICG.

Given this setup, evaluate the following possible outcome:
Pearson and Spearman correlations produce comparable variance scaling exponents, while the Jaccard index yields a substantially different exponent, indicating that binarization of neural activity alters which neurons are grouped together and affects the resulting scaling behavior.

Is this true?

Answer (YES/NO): NO